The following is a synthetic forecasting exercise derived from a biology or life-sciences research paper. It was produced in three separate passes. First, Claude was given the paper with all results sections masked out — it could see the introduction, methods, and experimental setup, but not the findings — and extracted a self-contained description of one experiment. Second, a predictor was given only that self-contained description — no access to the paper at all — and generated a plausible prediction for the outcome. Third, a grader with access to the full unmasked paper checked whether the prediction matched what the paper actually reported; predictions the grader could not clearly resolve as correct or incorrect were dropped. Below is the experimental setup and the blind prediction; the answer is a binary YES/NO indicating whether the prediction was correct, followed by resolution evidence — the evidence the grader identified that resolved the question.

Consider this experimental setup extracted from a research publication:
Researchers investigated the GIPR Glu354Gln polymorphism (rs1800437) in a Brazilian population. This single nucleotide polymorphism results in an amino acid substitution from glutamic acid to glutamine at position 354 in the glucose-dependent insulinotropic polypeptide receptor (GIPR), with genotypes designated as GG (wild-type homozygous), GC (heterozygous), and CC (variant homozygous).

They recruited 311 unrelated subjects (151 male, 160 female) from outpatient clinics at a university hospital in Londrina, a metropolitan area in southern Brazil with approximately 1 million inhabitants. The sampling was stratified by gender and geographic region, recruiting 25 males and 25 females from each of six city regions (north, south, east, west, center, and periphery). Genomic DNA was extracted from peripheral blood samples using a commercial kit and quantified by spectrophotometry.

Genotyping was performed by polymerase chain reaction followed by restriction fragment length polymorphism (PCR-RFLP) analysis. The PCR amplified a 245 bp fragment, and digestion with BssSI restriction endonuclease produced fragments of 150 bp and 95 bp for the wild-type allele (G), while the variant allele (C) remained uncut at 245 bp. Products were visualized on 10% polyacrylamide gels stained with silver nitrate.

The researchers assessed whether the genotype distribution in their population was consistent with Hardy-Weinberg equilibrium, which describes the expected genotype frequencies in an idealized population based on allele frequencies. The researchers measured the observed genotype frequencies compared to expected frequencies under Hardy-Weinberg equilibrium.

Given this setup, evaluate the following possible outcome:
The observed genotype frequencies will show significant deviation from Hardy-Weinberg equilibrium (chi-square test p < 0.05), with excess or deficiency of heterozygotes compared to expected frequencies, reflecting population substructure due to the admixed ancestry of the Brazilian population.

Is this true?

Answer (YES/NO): NO